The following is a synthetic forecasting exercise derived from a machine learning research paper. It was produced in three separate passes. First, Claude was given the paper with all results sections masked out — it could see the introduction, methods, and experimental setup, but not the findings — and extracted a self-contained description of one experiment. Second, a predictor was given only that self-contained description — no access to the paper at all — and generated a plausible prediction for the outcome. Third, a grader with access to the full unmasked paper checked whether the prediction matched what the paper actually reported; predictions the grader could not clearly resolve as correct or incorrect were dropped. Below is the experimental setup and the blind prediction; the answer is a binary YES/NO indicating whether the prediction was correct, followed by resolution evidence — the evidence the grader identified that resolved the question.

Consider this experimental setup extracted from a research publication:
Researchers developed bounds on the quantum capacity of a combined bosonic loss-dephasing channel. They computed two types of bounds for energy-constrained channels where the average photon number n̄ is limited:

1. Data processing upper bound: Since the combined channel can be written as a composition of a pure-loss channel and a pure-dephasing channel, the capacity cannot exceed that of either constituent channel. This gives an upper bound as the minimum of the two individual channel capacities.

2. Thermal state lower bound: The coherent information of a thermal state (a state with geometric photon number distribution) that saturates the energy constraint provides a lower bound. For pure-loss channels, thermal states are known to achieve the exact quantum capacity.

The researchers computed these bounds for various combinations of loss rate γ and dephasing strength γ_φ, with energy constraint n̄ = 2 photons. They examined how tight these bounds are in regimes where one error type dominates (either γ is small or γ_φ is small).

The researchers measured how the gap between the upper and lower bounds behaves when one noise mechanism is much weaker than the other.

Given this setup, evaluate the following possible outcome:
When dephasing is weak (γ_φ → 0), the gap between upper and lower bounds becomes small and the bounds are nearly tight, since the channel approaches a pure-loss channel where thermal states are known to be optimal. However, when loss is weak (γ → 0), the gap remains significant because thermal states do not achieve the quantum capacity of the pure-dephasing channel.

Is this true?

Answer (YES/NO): NO